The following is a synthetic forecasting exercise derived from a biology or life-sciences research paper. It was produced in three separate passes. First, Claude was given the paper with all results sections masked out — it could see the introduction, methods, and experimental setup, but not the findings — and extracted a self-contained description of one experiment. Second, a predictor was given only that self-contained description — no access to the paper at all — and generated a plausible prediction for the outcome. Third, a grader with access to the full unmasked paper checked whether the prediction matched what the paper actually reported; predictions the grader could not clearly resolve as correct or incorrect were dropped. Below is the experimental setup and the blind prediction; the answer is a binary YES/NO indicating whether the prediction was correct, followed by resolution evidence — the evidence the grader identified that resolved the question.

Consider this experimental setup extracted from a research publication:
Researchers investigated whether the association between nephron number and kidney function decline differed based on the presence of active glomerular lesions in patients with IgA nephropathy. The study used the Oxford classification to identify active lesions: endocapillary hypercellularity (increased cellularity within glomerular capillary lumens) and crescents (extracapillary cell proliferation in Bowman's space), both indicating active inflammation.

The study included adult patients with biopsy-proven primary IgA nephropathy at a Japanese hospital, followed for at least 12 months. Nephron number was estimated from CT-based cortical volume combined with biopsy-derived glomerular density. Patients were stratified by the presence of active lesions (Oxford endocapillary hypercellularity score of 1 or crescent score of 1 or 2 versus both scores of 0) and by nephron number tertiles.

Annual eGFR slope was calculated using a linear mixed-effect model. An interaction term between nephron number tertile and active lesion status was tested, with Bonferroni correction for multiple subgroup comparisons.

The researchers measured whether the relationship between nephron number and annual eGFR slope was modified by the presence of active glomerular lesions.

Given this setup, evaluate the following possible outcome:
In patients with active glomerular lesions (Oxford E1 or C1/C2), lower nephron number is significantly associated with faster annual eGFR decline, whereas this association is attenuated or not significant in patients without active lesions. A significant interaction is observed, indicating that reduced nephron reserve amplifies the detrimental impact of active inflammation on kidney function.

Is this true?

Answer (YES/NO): NO